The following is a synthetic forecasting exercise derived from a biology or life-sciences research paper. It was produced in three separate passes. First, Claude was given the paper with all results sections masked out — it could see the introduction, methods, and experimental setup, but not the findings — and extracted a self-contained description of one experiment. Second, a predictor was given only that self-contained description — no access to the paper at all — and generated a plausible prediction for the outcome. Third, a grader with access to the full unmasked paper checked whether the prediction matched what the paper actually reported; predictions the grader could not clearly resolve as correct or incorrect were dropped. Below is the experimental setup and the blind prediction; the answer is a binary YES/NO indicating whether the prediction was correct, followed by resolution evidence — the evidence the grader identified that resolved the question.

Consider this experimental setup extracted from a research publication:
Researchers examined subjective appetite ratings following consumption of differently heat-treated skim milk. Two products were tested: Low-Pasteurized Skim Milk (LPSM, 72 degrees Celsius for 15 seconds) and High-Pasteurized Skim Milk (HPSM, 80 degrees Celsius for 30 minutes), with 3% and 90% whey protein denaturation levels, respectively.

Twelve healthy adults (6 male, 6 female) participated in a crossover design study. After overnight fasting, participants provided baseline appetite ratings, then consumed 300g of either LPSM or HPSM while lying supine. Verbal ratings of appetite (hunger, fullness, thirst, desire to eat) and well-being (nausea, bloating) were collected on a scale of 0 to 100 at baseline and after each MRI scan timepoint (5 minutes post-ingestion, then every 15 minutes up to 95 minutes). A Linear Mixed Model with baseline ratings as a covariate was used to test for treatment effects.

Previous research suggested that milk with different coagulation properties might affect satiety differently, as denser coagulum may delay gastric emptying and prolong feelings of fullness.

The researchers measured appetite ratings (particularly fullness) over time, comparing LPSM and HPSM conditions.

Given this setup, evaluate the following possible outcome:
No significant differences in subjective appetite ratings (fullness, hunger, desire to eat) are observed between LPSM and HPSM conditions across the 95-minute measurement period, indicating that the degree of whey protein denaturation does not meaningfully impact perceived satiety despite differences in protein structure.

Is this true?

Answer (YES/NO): NO